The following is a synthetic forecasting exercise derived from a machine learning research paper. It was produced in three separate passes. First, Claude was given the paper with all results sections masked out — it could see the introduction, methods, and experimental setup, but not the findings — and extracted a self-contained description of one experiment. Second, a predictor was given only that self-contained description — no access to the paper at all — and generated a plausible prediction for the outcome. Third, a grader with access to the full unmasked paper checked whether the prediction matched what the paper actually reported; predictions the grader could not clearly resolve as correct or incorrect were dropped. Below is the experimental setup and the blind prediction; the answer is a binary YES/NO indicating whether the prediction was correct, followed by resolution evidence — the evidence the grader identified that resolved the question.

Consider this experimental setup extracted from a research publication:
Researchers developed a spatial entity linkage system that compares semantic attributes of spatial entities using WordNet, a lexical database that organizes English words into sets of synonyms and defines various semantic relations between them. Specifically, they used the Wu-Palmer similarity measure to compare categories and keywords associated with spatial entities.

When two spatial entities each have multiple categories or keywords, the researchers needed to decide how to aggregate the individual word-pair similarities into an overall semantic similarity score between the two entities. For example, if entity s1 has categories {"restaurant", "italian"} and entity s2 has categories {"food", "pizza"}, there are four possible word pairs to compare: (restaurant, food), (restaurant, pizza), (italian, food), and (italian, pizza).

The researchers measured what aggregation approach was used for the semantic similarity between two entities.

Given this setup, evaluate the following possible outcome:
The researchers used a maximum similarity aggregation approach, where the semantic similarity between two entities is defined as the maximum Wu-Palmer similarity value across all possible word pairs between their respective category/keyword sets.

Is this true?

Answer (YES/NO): YES